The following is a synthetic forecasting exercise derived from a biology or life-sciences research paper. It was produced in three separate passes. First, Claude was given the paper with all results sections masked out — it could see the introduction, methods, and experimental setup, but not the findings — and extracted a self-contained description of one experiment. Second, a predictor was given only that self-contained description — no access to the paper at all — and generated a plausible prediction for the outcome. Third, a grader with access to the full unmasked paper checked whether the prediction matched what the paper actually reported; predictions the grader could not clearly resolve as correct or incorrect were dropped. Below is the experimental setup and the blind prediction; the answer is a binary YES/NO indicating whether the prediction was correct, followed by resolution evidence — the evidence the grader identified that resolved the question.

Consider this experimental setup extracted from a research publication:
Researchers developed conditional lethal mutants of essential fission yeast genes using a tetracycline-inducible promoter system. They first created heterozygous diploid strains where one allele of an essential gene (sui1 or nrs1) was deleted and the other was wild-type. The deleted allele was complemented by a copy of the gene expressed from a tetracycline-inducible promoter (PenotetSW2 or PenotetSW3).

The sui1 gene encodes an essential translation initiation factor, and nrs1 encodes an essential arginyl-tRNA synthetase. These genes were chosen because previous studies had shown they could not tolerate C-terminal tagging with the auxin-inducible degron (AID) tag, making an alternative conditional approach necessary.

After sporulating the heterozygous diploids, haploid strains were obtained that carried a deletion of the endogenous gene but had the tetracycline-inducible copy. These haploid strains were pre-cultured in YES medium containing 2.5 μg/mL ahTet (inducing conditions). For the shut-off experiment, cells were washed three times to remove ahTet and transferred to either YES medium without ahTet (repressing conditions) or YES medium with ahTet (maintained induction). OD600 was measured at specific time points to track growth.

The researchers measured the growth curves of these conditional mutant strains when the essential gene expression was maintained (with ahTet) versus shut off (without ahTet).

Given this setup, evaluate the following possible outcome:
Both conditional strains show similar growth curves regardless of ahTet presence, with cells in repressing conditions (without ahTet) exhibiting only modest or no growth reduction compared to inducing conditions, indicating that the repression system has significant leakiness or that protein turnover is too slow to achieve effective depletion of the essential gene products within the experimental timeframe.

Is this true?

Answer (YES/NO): NO